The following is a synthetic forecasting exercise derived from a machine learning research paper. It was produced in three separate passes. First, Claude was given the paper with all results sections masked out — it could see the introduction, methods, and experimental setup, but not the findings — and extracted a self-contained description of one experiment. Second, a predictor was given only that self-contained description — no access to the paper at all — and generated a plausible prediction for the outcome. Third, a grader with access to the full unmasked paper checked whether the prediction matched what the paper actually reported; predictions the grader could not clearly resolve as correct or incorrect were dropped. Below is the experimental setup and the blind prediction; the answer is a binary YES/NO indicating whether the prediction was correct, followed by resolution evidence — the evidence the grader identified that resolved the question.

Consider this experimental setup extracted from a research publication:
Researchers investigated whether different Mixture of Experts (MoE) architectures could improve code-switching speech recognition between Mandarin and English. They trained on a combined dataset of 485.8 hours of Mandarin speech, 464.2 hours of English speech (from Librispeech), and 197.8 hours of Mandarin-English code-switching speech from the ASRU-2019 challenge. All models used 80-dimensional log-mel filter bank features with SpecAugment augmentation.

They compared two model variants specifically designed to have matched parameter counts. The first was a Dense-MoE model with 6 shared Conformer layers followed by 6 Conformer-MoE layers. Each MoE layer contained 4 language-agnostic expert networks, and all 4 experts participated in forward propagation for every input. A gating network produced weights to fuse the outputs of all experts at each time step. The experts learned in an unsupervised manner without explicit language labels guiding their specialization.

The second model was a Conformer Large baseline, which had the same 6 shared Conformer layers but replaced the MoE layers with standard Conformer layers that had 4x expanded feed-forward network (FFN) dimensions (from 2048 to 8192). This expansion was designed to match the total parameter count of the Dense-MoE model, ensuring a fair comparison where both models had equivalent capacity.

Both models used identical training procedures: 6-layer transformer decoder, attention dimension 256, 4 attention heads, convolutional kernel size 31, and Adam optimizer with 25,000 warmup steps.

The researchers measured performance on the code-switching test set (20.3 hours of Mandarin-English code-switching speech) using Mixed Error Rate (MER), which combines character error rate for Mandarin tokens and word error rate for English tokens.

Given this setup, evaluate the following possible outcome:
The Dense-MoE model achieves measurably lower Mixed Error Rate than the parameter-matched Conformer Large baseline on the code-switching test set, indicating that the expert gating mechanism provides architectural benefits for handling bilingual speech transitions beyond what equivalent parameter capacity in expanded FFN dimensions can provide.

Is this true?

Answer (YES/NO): YES